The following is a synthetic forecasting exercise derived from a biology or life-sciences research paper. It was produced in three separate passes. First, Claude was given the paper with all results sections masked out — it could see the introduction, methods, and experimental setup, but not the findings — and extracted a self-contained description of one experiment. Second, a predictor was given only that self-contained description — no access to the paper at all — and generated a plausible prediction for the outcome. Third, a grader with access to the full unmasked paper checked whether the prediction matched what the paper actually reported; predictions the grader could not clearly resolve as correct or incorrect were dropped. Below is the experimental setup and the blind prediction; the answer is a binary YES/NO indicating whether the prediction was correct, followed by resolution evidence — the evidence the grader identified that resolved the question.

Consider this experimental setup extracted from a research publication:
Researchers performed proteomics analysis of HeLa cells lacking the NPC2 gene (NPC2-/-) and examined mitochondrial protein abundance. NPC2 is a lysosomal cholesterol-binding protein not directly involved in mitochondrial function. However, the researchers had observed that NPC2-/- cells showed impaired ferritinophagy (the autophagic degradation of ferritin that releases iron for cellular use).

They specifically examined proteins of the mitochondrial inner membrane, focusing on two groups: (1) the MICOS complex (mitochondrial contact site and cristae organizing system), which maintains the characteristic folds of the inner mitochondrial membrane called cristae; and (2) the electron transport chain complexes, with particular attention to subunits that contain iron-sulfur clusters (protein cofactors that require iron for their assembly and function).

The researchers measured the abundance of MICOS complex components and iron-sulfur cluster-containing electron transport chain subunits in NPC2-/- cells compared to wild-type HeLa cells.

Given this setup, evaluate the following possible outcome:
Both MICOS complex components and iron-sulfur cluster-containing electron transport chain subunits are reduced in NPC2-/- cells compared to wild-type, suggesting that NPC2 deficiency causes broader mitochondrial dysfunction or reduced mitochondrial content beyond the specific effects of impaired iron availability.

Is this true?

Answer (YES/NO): NO